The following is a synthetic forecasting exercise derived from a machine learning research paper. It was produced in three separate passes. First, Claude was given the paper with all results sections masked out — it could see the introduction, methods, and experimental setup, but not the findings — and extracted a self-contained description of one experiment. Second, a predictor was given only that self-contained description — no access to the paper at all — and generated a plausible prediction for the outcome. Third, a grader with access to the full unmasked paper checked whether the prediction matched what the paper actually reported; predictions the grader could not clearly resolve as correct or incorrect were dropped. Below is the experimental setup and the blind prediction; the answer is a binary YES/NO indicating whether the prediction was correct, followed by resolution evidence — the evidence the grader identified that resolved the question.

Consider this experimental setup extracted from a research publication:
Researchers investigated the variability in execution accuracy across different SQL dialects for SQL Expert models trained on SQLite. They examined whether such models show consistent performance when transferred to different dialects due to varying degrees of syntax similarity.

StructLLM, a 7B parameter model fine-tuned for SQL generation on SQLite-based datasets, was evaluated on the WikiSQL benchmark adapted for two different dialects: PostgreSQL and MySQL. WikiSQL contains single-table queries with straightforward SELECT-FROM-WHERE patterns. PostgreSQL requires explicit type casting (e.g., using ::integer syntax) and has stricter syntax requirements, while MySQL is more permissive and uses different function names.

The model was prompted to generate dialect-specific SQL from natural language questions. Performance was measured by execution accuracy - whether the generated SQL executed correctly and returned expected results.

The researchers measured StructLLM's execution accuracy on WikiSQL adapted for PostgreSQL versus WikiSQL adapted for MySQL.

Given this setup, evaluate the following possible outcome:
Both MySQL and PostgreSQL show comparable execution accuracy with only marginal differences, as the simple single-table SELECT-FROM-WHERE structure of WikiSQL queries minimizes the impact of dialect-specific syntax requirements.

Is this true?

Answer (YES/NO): NO